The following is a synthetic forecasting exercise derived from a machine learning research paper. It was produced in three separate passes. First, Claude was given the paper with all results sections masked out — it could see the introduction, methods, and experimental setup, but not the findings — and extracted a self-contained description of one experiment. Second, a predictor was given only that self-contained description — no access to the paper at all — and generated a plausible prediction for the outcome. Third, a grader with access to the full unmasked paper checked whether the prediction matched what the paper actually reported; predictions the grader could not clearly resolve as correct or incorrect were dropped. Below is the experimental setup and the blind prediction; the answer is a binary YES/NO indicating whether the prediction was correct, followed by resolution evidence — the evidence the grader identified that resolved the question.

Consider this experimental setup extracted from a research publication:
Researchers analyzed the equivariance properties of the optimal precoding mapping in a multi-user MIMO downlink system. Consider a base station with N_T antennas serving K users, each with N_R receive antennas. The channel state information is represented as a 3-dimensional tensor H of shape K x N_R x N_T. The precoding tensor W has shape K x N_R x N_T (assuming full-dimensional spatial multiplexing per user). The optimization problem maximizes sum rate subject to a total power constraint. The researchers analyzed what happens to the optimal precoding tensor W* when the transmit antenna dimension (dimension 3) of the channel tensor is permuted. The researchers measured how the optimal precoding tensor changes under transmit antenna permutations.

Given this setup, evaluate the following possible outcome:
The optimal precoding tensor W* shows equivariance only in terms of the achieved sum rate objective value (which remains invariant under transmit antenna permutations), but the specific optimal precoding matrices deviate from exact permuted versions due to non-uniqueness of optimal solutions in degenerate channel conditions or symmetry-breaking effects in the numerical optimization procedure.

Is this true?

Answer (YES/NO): NO